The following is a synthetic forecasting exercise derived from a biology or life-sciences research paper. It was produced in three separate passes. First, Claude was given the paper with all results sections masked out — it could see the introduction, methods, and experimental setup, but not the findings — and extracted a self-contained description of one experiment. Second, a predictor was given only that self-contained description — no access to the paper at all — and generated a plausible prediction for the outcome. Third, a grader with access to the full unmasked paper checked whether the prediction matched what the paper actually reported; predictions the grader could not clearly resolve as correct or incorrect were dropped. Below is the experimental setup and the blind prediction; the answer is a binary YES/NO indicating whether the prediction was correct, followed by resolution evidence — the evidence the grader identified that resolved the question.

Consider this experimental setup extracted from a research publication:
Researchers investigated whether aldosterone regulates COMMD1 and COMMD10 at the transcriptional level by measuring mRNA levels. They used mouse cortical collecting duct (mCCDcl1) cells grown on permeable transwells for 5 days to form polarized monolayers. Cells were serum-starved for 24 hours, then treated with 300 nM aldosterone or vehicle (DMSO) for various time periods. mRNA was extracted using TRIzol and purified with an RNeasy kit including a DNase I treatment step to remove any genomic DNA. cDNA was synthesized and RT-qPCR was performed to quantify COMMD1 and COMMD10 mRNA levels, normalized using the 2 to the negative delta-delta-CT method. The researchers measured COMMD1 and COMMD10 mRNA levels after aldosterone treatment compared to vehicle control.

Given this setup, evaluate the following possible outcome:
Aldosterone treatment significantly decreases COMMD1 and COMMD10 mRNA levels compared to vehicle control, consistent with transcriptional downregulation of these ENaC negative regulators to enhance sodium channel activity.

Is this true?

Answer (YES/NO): NO